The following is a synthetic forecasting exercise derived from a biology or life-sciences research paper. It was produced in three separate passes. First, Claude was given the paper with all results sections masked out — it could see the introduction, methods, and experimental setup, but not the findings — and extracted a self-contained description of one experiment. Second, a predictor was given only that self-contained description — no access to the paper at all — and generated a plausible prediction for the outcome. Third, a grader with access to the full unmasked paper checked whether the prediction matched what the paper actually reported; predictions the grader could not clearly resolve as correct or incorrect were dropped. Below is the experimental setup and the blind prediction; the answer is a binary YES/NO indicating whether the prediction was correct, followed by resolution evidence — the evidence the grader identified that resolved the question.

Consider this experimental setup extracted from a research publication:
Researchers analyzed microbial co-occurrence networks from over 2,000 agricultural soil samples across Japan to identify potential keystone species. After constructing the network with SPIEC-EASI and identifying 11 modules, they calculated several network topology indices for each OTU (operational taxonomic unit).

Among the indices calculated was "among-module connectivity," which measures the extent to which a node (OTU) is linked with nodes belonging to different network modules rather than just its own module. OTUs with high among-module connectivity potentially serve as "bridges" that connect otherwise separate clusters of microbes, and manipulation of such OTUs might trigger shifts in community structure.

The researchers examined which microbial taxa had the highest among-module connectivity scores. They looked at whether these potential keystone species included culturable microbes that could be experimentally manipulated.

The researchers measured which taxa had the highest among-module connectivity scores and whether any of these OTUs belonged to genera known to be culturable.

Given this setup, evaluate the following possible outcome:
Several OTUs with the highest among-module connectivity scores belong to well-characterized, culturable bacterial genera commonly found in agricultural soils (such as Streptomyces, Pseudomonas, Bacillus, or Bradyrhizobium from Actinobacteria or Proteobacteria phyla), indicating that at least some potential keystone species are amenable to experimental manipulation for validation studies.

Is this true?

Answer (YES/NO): YES